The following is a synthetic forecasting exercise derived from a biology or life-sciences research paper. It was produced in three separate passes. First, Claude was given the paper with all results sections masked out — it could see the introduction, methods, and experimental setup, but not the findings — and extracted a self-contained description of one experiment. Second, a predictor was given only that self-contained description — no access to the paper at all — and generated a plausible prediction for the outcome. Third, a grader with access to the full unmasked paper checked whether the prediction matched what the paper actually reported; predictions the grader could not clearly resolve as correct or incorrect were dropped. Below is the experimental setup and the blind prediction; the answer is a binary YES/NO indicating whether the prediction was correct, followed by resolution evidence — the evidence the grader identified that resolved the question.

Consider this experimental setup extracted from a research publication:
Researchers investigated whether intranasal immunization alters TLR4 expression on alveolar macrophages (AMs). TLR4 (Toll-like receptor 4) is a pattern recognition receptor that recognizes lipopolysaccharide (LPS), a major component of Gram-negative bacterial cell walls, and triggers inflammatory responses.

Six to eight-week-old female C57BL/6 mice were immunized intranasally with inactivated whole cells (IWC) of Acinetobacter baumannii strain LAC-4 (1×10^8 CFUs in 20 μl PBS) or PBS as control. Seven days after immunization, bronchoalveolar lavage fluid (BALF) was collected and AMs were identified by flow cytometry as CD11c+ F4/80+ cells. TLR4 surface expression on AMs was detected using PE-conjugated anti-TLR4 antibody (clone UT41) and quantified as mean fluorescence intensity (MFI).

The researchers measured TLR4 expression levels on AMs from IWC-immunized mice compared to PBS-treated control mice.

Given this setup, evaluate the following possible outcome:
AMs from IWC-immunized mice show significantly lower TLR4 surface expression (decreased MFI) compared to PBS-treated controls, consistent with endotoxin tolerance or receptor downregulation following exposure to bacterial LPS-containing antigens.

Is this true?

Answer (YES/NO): NO